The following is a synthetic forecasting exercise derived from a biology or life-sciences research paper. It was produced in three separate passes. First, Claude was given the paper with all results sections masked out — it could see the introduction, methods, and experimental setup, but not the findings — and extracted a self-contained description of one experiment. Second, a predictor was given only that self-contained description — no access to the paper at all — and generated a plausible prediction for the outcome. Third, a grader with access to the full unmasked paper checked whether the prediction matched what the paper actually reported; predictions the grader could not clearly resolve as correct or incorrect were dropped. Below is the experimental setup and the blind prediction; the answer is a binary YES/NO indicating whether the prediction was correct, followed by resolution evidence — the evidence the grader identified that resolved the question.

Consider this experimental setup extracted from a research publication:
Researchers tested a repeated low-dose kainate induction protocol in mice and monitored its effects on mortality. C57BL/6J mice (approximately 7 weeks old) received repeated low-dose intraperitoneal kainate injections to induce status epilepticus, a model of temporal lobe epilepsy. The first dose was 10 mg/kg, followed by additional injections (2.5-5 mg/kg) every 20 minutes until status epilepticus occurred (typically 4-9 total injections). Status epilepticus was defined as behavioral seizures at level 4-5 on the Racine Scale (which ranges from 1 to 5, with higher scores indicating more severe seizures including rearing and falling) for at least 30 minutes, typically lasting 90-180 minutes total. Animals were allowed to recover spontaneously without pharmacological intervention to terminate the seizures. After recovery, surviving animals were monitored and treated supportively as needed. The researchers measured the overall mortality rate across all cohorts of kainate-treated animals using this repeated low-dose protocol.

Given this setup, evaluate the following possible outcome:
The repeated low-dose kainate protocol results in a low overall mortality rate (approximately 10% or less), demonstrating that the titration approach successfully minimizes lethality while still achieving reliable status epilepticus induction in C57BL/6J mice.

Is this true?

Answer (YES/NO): YES